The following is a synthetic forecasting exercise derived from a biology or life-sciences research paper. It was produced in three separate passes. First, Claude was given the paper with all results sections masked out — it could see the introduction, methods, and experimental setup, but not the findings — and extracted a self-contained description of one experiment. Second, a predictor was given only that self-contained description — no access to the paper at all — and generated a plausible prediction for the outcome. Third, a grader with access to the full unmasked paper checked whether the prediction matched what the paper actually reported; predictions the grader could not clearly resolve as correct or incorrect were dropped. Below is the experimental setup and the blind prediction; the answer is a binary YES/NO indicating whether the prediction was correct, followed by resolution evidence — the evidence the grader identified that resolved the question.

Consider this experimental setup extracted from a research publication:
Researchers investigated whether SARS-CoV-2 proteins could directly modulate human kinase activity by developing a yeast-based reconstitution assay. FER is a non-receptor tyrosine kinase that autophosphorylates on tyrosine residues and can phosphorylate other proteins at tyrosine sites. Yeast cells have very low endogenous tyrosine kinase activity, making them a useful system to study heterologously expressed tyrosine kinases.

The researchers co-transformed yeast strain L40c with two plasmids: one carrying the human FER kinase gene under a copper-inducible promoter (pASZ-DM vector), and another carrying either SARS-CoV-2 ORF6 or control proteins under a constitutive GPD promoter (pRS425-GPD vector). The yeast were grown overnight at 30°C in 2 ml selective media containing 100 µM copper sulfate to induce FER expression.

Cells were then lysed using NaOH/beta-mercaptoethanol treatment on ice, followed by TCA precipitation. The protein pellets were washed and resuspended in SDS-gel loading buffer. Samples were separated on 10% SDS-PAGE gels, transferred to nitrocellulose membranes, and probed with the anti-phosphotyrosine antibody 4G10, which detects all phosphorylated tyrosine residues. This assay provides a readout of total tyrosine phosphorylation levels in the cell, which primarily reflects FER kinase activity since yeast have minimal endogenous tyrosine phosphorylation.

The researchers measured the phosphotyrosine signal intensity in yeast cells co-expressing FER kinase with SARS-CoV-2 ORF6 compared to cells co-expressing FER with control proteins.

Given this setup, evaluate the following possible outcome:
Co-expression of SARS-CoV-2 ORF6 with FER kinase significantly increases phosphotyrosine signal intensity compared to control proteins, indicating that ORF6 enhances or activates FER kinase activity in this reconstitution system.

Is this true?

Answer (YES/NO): NO